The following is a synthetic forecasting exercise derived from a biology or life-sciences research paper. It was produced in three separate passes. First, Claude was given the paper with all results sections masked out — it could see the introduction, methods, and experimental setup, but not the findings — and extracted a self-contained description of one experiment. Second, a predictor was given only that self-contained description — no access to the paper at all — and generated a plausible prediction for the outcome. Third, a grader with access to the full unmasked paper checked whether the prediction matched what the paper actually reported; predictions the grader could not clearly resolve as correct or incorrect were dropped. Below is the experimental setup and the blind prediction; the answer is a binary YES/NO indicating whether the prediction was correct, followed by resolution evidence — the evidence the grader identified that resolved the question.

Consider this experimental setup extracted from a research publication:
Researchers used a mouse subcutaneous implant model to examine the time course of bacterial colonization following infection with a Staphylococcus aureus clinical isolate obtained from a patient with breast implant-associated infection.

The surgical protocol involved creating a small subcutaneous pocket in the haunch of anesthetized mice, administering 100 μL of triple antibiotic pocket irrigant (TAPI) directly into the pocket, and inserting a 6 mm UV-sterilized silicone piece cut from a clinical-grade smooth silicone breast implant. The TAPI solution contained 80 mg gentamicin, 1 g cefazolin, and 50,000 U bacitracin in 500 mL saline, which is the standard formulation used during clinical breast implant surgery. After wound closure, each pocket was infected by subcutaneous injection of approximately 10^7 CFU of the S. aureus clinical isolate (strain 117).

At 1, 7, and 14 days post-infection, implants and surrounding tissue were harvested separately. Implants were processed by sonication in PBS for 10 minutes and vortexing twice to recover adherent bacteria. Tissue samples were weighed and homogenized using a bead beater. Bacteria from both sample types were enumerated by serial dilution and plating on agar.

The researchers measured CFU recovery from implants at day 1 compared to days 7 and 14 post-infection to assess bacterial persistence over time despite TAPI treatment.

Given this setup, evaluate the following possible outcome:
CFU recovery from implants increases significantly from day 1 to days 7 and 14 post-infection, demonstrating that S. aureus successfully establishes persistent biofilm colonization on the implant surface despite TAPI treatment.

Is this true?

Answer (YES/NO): NO